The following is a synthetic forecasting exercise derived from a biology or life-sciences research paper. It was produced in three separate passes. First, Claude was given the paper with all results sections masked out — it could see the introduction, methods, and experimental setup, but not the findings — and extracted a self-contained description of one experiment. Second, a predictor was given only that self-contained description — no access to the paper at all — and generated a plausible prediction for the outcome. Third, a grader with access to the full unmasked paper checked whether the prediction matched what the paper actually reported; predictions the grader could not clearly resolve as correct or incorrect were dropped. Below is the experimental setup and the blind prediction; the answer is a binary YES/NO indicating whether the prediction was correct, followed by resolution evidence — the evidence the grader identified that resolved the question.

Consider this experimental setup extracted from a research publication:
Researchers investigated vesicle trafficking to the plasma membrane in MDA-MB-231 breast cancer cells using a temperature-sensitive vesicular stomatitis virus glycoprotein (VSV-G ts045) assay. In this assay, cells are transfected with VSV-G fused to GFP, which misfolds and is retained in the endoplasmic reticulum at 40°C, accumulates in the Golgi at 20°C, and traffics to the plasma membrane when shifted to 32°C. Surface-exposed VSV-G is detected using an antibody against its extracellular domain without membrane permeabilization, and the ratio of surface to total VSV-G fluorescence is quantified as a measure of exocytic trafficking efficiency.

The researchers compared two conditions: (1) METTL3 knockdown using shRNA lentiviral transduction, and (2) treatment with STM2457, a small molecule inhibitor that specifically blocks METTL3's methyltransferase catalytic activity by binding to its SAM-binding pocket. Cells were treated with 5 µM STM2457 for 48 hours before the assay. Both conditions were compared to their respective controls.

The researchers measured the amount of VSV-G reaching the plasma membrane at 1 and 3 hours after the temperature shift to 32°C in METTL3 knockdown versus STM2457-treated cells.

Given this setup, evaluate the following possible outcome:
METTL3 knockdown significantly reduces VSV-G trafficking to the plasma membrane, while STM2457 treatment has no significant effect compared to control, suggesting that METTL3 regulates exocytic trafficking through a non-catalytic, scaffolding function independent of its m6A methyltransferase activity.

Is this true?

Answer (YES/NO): YES